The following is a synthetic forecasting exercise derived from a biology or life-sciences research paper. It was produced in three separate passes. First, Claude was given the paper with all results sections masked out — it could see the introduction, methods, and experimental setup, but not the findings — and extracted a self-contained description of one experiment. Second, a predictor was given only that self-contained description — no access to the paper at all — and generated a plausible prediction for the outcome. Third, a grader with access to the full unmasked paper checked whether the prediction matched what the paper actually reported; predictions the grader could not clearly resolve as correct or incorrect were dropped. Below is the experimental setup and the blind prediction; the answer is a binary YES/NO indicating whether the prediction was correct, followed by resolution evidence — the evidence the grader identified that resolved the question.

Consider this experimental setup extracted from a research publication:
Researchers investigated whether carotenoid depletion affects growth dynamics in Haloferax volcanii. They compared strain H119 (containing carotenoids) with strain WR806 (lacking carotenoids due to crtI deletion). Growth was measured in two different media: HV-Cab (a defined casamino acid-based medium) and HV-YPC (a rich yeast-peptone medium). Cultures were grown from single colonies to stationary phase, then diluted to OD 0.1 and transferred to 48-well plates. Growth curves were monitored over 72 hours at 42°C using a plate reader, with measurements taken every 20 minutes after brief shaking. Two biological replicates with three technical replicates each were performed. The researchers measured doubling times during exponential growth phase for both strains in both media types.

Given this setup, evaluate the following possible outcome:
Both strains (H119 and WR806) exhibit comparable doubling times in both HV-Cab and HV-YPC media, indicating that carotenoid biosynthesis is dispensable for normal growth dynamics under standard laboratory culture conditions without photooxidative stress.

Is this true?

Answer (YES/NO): YES